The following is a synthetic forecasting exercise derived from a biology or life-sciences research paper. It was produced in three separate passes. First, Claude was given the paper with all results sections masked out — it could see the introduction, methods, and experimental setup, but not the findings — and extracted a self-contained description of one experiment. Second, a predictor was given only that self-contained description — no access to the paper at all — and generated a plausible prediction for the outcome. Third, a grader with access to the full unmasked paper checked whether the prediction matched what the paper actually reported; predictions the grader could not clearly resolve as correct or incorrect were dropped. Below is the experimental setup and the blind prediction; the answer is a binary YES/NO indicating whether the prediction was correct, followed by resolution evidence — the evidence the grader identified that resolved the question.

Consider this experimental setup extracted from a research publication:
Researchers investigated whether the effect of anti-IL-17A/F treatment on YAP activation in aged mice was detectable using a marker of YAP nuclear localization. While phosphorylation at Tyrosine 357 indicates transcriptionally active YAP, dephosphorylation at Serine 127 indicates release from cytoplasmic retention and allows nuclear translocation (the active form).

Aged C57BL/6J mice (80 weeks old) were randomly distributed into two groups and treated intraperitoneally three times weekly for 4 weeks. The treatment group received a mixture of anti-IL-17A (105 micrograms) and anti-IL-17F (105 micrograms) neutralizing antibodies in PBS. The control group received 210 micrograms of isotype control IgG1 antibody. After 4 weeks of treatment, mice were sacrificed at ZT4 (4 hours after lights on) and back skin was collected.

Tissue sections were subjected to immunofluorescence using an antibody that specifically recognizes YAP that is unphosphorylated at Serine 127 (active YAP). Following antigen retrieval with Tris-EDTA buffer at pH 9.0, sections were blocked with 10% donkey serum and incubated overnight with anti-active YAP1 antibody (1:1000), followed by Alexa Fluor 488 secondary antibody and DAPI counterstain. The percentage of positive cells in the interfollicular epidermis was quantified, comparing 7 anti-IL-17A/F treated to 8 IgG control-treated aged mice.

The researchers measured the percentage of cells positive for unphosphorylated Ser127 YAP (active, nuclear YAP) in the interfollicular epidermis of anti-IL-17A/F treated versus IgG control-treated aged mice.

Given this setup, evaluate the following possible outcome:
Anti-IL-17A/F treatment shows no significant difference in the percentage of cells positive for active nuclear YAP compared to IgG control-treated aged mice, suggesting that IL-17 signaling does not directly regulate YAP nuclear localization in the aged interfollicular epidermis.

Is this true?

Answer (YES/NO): YES